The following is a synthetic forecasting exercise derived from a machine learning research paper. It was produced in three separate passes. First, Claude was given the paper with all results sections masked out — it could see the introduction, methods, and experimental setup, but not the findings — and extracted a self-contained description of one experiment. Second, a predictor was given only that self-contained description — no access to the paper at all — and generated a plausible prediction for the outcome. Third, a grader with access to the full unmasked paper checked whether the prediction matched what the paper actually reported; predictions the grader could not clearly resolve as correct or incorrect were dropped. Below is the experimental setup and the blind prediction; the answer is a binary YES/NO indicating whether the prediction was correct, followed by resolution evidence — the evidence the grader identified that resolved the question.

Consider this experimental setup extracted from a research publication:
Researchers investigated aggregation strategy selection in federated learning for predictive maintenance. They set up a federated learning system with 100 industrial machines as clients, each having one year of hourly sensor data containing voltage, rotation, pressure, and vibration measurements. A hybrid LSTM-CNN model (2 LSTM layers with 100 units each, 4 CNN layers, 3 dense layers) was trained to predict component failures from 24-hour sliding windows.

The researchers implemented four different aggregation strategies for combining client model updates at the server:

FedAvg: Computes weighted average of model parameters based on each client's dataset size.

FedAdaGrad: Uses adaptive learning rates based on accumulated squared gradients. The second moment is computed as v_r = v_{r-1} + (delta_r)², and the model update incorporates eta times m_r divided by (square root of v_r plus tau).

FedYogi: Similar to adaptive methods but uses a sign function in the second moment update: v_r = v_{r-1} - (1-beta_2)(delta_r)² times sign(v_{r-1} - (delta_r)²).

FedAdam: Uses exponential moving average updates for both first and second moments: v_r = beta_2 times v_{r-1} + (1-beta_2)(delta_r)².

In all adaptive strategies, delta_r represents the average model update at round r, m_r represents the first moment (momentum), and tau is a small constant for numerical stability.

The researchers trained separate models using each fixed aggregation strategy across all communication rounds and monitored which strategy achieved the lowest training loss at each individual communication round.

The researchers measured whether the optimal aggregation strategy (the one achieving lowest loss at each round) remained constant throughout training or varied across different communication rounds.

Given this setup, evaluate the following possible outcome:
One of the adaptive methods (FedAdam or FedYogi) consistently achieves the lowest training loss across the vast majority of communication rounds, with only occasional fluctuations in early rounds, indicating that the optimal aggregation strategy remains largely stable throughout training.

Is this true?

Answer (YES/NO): NO